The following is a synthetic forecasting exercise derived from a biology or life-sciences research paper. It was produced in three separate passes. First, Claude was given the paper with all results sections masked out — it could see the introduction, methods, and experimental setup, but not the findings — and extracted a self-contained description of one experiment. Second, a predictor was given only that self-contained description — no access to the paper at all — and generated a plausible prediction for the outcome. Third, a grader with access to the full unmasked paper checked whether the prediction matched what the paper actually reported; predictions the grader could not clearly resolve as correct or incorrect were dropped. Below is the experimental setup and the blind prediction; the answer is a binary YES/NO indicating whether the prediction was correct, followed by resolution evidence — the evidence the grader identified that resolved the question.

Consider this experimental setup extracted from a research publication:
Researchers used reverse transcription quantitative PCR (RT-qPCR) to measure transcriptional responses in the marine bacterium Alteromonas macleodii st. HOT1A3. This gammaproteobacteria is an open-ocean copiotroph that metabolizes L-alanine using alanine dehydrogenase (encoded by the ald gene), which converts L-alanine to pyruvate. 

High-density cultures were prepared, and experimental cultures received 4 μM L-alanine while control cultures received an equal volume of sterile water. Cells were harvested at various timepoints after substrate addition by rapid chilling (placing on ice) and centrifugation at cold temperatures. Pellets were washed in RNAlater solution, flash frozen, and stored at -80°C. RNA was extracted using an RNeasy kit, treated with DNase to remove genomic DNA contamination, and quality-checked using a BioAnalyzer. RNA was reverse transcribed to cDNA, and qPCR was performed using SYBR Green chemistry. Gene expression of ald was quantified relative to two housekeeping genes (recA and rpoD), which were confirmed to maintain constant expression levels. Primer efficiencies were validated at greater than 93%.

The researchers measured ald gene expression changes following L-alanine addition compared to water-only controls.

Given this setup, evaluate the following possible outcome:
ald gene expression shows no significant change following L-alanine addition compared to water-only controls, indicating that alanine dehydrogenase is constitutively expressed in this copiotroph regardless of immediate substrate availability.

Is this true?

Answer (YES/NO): NO